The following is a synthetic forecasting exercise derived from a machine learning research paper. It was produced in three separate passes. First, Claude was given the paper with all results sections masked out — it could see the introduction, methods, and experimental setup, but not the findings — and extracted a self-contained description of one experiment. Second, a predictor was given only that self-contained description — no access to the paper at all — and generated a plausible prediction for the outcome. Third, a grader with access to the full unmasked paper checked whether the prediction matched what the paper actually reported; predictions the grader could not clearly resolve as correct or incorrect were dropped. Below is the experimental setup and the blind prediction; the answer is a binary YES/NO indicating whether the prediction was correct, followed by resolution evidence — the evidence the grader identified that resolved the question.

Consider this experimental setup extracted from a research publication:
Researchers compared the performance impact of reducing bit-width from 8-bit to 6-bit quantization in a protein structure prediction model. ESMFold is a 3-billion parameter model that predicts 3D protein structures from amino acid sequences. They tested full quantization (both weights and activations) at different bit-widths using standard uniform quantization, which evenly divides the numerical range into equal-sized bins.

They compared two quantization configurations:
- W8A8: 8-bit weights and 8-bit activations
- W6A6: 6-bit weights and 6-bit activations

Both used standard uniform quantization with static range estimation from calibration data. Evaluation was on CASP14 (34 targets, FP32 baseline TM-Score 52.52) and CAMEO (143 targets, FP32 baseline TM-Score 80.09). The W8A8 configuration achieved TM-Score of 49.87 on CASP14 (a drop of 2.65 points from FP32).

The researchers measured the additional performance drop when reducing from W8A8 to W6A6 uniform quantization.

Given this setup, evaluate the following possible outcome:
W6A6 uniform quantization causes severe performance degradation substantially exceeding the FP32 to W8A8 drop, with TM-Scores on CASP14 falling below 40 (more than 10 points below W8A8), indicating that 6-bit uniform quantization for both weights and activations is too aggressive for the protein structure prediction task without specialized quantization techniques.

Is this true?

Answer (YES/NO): NO